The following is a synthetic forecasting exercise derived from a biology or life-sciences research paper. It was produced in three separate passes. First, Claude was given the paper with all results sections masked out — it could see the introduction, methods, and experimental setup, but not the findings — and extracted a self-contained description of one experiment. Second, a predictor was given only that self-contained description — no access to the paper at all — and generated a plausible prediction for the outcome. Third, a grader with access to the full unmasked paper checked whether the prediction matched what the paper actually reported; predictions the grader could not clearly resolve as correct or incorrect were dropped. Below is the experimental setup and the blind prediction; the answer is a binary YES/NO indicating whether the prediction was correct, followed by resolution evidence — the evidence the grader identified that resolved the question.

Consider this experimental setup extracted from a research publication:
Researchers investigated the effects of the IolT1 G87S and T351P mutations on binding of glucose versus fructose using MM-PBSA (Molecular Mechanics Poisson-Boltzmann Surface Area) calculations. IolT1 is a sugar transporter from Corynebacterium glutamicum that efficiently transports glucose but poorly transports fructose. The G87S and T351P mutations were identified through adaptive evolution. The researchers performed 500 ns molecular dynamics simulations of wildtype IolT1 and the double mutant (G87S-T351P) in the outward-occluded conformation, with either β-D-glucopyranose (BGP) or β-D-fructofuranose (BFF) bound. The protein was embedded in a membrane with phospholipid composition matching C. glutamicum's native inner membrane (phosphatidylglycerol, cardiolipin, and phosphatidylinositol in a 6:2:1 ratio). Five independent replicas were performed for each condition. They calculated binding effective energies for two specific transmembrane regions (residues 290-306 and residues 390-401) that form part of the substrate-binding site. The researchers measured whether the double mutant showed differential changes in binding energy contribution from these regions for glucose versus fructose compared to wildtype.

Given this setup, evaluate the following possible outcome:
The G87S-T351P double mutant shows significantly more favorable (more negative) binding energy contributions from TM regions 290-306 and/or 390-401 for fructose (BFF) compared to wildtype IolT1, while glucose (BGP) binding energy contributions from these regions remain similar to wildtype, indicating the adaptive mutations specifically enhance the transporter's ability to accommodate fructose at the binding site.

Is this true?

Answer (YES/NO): NO